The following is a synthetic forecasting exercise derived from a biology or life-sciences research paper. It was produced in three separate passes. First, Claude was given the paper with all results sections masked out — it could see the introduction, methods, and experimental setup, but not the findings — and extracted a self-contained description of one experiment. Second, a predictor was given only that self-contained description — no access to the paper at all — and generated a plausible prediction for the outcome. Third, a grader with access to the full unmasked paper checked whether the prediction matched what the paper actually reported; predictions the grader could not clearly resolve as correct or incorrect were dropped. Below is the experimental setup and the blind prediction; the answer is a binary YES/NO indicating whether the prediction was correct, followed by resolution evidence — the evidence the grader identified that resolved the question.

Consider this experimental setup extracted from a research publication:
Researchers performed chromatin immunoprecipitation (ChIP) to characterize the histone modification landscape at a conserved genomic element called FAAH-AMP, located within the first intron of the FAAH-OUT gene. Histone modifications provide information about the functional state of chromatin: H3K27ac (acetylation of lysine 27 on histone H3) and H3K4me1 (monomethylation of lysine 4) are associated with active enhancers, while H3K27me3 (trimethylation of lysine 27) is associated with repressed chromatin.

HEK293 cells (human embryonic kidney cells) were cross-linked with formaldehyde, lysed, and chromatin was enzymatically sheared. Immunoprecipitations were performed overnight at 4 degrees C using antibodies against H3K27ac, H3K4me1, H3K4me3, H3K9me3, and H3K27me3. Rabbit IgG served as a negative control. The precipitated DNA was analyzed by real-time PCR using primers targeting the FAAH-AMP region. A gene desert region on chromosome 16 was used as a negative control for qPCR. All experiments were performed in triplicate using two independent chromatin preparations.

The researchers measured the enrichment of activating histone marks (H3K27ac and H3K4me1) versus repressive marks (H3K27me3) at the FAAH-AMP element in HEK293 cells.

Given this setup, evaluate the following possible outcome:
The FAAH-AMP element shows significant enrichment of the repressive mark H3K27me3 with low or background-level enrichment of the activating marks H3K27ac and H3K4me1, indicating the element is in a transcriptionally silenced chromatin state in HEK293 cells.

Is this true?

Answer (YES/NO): NO